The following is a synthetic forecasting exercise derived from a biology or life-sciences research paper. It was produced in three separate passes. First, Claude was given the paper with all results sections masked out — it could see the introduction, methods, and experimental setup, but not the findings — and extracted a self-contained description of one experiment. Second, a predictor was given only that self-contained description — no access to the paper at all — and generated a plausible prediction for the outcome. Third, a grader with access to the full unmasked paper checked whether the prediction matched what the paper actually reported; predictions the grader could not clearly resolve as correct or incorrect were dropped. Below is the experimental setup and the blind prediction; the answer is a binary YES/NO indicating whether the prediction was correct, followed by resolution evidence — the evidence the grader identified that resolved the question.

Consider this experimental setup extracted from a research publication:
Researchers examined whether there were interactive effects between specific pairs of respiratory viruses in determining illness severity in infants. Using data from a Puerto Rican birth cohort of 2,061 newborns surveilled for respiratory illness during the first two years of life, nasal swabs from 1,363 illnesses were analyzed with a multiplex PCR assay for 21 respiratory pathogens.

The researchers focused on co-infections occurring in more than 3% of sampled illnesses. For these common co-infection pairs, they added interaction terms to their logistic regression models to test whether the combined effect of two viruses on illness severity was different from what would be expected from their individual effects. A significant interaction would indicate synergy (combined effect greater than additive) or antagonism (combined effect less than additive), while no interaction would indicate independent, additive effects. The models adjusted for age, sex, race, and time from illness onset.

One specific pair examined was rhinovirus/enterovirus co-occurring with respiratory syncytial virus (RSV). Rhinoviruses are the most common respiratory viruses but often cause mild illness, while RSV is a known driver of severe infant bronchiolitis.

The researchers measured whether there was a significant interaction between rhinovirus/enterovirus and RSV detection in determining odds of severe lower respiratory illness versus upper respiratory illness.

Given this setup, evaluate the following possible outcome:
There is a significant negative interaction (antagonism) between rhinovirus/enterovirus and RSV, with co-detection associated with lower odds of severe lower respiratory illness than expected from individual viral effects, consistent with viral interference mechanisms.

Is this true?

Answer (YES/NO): NO